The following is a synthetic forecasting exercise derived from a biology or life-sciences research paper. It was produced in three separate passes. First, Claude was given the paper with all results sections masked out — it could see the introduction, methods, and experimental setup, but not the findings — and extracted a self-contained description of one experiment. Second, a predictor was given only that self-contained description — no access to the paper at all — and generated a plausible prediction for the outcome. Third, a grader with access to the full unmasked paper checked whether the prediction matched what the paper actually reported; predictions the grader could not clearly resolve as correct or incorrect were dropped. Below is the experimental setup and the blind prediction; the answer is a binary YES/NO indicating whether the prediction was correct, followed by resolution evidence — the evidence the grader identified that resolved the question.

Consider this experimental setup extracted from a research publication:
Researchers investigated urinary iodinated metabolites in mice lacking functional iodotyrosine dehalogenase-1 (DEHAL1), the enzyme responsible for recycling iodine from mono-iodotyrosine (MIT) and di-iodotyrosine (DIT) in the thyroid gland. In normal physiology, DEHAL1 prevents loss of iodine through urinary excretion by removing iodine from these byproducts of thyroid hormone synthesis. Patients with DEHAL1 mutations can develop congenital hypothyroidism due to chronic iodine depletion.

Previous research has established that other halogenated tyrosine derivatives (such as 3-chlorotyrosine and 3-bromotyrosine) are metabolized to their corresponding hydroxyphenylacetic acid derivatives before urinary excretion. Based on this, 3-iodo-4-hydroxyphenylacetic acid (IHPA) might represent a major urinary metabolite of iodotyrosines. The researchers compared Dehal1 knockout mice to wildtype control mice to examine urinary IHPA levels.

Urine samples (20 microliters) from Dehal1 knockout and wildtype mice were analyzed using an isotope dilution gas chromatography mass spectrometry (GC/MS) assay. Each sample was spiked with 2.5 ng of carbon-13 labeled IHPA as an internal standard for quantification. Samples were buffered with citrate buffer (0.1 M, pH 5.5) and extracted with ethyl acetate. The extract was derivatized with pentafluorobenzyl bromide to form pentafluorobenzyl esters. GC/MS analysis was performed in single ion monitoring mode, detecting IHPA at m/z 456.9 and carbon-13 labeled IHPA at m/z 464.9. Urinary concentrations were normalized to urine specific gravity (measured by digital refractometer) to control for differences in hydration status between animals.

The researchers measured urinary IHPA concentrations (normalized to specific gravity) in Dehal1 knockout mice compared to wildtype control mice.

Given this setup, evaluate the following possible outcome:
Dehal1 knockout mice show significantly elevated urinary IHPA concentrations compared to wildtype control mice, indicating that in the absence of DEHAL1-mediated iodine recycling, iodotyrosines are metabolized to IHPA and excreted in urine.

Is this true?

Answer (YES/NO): YES